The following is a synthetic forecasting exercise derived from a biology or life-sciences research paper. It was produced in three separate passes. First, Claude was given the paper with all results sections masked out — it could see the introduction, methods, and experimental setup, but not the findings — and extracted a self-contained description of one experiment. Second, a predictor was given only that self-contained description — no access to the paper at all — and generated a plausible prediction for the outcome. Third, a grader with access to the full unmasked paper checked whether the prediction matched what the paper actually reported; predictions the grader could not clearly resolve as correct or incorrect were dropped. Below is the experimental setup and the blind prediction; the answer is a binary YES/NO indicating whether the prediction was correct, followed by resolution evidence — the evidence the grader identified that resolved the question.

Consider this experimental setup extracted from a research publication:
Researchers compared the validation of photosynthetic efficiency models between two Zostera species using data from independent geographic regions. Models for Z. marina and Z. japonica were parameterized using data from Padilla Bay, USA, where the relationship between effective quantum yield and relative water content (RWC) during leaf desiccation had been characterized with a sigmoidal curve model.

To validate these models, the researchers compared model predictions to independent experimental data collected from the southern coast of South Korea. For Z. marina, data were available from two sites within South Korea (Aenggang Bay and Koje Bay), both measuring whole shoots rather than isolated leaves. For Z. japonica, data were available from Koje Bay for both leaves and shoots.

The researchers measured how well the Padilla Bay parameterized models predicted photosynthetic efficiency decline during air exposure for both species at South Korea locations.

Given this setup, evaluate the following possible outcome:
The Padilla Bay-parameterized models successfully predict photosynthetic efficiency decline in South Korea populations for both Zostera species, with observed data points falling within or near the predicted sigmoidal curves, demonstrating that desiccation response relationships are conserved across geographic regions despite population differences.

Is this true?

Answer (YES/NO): NO